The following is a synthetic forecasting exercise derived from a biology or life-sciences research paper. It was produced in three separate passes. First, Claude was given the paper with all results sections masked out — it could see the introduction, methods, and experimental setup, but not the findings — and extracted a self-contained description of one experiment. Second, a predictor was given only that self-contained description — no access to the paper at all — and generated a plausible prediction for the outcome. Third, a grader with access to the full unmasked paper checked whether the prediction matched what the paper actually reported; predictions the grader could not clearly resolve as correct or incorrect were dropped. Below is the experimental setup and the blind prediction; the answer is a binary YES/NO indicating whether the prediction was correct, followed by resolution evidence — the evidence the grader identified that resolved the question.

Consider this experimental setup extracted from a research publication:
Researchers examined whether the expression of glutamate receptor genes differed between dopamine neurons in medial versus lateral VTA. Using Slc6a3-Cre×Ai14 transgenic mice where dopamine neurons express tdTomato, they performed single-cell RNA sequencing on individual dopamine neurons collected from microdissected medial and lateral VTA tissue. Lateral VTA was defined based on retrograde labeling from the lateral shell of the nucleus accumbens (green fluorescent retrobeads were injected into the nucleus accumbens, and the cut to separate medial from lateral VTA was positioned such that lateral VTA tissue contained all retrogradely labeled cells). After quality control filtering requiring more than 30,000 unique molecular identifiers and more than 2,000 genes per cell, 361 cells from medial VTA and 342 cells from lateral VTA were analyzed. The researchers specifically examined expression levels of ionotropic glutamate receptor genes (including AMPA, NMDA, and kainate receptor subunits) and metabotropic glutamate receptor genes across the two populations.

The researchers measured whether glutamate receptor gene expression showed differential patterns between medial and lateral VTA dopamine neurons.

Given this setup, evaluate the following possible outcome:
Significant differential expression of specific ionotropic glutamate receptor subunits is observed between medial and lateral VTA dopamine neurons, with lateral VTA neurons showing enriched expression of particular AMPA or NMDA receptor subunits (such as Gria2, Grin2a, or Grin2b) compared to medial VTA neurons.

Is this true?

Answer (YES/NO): NO